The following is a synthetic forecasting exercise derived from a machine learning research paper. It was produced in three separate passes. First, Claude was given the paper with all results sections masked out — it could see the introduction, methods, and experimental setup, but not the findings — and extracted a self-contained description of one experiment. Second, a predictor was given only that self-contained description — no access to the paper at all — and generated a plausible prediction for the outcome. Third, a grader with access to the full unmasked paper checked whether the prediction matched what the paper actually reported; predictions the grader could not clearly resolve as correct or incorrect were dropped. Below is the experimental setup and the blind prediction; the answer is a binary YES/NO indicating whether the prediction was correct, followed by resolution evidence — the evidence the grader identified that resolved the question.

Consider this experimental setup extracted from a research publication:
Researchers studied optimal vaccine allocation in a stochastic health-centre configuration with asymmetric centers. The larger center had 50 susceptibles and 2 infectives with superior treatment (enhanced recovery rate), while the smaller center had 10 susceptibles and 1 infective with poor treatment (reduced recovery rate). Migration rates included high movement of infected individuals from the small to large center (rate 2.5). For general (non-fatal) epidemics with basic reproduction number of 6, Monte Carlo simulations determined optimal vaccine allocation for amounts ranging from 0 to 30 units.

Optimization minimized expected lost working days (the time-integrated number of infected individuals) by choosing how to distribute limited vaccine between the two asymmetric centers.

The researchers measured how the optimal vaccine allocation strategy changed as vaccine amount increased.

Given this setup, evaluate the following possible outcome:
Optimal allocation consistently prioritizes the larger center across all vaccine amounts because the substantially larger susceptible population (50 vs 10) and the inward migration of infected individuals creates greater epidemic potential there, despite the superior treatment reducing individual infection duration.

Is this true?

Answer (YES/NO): NO